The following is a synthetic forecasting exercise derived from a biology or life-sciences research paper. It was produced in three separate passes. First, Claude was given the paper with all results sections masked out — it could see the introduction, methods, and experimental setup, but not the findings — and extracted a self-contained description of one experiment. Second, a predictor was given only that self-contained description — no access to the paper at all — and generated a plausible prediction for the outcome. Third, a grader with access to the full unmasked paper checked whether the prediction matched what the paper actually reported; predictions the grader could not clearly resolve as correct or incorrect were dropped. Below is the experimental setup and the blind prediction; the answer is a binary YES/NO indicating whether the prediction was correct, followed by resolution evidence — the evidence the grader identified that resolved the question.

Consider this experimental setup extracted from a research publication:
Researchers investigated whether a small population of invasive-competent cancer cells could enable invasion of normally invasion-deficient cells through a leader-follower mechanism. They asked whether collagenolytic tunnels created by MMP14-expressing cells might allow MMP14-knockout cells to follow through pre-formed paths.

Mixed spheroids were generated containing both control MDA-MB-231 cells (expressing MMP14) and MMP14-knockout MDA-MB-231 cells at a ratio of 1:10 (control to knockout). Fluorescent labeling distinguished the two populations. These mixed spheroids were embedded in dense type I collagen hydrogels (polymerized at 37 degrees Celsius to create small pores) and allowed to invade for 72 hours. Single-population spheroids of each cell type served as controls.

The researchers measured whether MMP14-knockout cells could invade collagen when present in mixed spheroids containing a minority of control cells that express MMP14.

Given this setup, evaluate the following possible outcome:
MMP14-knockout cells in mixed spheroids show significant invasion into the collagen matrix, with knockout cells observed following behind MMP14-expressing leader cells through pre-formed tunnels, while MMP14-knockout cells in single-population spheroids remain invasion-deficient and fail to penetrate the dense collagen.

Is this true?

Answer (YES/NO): YES